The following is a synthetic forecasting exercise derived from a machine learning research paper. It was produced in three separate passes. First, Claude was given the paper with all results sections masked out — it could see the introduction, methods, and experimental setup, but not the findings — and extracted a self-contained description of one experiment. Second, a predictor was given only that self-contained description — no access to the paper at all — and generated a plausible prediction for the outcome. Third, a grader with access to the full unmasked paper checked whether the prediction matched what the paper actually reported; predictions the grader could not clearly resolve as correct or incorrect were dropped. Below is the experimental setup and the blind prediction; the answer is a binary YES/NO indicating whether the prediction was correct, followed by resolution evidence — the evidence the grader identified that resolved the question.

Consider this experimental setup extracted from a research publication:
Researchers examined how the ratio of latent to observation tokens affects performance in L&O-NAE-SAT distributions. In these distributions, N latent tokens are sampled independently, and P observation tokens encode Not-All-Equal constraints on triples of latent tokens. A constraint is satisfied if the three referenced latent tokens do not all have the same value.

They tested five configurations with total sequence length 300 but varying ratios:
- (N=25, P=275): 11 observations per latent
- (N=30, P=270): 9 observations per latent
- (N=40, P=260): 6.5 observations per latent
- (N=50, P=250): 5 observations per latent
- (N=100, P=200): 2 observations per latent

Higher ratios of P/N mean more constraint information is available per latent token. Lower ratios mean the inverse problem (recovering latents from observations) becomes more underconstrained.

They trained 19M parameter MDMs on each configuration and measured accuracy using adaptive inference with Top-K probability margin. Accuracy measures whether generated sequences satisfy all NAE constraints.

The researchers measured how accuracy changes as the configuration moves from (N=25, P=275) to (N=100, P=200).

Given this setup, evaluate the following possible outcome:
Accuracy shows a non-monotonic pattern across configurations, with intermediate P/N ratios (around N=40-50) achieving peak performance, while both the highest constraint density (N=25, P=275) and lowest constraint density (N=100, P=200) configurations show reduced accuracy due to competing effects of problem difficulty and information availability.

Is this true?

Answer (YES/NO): NO